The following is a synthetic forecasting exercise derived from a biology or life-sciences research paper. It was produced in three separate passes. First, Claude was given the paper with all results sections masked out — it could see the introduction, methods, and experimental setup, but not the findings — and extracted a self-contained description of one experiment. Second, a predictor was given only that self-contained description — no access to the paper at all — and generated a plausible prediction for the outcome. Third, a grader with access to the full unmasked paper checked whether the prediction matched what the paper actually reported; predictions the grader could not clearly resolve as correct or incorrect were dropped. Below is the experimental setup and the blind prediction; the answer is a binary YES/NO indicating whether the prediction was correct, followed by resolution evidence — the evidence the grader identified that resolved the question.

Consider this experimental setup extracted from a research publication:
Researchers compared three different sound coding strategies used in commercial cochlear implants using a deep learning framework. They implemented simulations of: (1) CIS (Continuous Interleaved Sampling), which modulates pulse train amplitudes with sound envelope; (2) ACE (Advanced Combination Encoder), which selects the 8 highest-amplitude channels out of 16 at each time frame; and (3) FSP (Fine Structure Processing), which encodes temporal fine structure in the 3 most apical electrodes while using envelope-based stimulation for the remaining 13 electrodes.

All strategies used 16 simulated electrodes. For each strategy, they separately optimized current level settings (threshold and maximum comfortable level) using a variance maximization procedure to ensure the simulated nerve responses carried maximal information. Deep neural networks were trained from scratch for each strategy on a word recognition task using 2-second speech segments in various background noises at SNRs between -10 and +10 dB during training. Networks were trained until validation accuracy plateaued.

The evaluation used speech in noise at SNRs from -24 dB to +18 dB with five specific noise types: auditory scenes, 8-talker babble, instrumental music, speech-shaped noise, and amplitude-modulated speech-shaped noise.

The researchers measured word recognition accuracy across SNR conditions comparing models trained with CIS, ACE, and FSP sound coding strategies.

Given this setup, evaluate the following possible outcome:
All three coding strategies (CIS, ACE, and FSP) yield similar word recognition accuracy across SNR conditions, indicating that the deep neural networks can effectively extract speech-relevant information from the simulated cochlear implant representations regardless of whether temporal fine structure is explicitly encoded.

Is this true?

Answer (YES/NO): YES